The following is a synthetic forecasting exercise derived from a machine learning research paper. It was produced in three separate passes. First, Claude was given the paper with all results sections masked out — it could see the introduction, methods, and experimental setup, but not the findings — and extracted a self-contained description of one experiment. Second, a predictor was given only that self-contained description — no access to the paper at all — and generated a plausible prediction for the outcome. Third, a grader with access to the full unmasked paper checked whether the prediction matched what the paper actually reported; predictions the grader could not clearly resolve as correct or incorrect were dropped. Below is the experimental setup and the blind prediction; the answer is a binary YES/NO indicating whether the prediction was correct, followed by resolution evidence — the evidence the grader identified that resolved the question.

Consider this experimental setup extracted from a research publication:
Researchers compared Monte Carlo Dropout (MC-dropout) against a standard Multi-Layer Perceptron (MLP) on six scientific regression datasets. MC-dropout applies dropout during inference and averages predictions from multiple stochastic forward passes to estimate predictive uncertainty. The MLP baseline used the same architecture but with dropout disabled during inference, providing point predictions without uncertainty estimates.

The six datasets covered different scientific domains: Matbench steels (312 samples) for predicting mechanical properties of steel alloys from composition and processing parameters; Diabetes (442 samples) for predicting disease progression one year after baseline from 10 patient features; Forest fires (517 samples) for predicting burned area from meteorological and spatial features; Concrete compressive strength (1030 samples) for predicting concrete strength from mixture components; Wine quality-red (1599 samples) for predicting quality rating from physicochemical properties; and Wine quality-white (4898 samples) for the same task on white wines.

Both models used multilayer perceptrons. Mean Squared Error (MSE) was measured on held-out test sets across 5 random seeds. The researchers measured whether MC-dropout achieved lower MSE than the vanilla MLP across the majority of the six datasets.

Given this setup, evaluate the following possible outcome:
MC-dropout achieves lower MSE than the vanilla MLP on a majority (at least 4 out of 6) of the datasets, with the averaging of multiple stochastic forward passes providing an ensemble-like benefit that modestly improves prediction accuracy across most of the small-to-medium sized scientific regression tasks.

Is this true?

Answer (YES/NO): NO